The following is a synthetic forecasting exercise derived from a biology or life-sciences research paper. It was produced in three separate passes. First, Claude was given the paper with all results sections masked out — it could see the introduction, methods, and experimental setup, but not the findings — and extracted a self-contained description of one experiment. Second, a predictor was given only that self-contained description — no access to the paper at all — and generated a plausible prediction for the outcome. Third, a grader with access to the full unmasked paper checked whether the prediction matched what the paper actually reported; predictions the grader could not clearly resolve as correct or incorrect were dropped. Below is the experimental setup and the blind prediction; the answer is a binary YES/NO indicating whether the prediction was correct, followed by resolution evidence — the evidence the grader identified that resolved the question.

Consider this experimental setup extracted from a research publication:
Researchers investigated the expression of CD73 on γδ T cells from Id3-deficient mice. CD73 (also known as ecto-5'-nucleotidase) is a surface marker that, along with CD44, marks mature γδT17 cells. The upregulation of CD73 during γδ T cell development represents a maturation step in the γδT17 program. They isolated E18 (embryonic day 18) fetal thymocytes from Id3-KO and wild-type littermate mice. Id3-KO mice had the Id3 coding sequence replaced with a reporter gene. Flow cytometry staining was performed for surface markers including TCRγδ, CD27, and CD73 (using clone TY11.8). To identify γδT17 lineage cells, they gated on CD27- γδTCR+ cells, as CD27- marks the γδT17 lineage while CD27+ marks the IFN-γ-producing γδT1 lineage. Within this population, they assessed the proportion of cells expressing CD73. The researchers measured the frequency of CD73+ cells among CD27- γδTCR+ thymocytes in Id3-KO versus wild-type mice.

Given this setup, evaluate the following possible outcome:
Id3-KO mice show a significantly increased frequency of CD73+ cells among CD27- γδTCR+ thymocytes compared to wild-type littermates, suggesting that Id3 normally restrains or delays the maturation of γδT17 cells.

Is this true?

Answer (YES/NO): NO